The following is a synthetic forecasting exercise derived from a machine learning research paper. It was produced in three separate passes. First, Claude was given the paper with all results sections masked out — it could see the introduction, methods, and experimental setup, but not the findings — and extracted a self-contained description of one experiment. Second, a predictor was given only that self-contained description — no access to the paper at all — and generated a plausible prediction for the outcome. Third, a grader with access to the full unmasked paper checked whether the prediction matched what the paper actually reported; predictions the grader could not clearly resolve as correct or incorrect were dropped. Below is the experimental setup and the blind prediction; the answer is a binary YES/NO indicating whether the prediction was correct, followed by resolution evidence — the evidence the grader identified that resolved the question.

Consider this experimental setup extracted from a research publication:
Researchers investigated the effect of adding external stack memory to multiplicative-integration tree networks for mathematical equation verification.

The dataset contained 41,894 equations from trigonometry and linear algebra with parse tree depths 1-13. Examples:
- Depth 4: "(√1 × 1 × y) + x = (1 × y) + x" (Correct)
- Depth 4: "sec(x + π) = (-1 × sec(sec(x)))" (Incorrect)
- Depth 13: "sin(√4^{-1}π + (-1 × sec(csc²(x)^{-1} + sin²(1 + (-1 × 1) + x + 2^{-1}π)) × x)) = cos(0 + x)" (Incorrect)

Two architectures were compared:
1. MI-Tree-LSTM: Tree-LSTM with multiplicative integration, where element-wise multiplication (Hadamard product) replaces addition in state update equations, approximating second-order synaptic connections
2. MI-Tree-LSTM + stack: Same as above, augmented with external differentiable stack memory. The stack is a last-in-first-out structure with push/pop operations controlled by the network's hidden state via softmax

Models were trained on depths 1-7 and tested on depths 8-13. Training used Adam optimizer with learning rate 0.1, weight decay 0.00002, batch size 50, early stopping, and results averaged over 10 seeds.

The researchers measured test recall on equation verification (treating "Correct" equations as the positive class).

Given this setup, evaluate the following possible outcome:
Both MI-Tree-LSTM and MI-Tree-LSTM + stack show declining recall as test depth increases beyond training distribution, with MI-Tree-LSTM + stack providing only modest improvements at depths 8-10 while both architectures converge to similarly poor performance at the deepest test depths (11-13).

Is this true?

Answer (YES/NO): NO